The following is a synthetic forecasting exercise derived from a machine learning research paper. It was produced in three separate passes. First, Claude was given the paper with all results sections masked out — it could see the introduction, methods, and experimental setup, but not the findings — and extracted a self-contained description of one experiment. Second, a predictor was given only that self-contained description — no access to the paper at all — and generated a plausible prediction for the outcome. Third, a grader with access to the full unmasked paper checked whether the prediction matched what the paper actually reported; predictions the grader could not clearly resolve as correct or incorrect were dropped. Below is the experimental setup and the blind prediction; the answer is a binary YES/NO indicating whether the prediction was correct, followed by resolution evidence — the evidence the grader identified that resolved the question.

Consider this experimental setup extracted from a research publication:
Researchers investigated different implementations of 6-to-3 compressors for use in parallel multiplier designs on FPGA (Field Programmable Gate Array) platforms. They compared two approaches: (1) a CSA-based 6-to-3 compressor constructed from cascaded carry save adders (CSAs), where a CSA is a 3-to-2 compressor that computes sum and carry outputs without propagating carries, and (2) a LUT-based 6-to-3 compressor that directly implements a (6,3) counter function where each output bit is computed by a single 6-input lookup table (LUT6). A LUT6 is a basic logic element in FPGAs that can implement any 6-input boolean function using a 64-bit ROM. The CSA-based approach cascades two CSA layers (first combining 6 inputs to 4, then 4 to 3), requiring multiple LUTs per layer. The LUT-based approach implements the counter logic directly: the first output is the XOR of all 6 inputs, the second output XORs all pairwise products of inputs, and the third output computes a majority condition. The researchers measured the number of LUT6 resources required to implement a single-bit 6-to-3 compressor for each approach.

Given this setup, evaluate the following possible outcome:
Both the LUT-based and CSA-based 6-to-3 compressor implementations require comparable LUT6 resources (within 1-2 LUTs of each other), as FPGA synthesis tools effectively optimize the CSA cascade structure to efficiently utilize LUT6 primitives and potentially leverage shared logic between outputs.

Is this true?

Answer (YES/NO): YES